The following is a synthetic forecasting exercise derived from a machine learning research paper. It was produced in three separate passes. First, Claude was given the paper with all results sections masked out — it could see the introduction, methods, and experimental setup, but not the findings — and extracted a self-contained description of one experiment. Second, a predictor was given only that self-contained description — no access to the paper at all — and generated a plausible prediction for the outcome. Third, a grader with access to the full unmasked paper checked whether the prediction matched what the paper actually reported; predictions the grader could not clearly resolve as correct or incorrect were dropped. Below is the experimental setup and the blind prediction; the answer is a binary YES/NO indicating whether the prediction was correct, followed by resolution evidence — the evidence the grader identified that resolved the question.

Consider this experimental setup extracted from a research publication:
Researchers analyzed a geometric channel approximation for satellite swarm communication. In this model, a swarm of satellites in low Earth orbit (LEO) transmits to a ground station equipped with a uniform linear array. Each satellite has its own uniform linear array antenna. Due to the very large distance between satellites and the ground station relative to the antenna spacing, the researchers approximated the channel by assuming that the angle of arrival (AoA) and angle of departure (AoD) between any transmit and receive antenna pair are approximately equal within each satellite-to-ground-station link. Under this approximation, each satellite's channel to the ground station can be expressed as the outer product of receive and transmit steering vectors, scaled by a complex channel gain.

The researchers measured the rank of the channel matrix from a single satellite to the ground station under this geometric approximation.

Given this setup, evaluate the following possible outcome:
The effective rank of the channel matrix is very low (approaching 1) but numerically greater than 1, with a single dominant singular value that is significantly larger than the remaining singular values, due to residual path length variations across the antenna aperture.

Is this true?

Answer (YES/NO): NO